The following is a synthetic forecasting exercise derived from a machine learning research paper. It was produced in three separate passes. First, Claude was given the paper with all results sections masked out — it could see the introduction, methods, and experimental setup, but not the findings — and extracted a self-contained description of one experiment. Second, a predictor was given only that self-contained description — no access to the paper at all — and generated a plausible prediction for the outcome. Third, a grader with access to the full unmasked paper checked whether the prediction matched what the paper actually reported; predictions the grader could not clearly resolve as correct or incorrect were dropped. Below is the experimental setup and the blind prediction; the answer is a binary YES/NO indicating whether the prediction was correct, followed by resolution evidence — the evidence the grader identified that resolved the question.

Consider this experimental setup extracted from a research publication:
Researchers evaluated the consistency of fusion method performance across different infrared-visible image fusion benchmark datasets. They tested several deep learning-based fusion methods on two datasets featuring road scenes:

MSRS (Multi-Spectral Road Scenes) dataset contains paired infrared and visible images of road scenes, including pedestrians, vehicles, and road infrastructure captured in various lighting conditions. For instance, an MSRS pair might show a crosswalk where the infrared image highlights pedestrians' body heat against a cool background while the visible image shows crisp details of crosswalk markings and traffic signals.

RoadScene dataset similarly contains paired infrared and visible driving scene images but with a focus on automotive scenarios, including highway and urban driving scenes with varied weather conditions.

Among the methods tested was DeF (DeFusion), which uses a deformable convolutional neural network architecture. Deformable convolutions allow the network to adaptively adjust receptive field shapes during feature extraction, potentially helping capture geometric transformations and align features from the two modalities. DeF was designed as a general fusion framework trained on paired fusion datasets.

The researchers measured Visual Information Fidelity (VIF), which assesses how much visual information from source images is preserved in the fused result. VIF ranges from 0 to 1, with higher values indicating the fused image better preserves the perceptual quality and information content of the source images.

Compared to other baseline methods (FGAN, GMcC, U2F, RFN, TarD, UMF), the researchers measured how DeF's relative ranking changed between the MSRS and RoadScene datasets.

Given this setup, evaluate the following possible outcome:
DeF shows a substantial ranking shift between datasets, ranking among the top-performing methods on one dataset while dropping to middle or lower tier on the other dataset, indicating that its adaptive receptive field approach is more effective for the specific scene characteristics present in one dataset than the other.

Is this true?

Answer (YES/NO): NO